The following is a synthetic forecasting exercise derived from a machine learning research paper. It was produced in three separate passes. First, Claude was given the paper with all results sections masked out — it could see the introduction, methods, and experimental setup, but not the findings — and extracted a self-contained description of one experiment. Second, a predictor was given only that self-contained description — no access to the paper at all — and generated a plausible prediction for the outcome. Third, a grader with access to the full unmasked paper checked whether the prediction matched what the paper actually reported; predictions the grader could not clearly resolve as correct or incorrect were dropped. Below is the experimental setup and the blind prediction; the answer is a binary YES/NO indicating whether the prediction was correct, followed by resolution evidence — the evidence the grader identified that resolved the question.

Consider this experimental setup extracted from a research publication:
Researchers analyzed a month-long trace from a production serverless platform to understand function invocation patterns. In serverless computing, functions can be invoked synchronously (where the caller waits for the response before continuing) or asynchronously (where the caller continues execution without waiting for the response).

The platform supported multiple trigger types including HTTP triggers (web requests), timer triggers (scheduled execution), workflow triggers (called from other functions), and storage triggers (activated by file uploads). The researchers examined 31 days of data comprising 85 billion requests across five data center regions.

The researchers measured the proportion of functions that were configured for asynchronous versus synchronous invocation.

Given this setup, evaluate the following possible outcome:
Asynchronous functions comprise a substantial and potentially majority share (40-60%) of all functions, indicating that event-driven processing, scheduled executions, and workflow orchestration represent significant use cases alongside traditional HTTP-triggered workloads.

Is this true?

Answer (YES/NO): YES